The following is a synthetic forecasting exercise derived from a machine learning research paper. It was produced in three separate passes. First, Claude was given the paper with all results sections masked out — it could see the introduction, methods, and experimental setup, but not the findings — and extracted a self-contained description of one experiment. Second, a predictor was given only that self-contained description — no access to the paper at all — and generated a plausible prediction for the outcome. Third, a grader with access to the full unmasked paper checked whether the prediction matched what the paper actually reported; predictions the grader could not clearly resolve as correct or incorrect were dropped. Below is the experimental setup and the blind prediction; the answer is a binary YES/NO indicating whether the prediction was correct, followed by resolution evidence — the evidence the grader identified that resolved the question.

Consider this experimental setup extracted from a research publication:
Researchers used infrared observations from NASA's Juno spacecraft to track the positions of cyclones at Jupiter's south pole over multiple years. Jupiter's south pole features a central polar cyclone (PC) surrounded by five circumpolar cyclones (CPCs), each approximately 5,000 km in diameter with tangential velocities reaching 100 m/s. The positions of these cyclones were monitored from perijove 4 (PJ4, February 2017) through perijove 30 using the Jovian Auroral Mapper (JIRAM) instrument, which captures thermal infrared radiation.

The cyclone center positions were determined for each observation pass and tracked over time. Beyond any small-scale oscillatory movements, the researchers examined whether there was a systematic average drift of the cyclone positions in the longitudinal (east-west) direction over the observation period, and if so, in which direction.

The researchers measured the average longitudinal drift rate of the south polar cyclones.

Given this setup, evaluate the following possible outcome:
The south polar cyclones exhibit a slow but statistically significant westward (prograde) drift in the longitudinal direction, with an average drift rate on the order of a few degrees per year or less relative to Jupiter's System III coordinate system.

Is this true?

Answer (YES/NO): NO